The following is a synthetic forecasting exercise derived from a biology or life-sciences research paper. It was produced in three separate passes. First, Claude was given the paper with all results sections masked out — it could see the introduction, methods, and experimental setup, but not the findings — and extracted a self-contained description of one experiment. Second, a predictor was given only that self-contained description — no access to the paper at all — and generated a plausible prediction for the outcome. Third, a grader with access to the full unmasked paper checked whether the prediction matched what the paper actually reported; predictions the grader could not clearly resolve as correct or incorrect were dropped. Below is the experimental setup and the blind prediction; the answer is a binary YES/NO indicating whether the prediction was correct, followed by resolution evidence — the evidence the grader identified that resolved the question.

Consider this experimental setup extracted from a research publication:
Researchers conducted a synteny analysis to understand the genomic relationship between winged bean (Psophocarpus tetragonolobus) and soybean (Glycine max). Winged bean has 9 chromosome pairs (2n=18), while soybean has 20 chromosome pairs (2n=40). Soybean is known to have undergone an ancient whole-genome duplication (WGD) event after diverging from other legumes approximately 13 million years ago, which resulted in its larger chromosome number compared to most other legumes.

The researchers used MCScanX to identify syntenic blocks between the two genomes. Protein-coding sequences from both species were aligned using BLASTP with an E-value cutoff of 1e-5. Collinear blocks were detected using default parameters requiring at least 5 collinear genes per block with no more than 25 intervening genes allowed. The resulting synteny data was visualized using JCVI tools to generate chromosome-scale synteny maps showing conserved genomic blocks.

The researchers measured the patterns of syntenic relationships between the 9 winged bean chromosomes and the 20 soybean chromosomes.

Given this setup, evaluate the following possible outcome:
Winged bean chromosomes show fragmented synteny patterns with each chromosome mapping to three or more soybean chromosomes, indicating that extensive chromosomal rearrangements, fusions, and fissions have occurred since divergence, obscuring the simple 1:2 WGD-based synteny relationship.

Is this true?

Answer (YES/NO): NO